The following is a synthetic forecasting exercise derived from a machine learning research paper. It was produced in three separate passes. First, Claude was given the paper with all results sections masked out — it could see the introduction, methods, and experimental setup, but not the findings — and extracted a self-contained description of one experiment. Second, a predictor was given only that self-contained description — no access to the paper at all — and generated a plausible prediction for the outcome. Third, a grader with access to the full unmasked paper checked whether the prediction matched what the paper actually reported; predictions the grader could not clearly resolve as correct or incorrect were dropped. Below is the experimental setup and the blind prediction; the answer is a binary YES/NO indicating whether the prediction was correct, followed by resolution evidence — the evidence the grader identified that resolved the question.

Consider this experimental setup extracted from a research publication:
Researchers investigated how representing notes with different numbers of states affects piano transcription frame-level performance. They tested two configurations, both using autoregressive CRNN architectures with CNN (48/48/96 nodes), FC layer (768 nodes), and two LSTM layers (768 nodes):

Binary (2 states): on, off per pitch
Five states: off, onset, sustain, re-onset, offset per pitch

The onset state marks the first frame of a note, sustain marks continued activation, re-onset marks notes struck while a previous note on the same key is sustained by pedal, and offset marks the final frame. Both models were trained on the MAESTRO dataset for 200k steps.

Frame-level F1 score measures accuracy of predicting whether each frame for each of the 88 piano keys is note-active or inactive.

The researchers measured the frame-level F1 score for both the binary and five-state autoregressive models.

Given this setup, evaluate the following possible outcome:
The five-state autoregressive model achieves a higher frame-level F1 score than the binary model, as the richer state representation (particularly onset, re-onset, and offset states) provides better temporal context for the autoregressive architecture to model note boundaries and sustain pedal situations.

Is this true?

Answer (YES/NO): YES